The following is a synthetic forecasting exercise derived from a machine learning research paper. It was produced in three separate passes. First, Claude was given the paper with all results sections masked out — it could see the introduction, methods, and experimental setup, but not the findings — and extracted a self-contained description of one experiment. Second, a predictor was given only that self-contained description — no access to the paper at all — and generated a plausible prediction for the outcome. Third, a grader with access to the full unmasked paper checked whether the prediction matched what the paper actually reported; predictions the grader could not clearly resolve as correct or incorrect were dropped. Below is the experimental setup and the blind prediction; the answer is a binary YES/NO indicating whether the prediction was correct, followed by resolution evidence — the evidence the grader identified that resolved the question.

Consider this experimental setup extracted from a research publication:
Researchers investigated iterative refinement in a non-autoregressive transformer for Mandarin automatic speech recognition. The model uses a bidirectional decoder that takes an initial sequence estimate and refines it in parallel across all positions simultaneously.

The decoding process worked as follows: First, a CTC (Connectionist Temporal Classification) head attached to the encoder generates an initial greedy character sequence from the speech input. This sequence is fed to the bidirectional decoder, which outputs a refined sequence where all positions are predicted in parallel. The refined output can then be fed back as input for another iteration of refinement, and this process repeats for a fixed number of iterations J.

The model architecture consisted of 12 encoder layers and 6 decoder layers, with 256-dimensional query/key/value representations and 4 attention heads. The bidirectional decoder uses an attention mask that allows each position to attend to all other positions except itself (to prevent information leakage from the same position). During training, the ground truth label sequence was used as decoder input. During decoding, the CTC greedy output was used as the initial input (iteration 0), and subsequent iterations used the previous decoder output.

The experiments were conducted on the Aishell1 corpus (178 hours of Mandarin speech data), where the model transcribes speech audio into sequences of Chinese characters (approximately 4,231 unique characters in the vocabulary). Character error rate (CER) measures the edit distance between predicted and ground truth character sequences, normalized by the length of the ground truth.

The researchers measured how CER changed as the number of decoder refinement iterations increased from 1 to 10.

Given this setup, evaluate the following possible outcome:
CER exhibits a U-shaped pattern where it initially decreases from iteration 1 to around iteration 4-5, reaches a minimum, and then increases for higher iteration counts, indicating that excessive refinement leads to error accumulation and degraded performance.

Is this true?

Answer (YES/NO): NO